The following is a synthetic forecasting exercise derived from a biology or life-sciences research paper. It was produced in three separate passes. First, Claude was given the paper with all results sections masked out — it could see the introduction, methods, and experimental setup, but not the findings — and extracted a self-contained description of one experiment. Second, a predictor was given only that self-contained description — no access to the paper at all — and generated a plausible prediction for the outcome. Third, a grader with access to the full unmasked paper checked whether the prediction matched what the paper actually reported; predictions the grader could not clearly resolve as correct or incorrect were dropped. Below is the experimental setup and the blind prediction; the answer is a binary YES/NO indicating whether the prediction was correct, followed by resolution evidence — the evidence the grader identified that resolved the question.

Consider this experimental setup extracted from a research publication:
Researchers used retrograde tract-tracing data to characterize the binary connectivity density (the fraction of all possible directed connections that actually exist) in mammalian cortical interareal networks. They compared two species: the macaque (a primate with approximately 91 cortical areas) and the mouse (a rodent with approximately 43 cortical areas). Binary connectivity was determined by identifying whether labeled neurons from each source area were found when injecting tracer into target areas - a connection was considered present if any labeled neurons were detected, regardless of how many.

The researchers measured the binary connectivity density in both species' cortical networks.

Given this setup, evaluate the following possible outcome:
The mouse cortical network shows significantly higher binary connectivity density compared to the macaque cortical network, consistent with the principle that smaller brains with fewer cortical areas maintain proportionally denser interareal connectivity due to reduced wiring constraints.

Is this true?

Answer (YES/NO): YES